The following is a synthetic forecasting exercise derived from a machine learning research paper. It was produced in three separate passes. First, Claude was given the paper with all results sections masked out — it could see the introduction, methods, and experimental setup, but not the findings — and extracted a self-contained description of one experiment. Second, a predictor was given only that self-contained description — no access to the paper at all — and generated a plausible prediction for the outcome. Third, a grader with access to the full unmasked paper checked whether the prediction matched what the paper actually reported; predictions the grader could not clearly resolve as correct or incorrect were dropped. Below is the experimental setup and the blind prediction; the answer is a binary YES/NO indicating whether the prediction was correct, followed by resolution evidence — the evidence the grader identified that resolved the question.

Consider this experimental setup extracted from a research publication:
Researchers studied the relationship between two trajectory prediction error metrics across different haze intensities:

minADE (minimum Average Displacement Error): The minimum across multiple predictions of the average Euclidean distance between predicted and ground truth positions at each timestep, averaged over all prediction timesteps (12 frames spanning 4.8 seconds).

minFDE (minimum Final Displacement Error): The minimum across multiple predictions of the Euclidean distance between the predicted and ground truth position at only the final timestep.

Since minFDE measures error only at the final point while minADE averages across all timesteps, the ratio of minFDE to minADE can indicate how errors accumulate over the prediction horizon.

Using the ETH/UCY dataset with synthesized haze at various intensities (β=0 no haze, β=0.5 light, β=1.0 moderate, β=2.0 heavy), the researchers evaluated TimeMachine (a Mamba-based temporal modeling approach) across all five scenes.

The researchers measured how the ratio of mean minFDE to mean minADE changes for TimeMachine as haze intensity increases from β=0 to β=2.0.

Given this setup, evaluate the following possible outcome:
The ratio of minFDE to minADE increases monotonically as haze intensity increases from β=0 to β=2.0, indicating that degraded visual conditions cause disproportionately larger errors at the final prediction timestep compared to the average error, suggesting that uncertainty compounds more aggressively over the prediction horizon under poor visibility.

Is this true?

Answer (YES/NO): NO